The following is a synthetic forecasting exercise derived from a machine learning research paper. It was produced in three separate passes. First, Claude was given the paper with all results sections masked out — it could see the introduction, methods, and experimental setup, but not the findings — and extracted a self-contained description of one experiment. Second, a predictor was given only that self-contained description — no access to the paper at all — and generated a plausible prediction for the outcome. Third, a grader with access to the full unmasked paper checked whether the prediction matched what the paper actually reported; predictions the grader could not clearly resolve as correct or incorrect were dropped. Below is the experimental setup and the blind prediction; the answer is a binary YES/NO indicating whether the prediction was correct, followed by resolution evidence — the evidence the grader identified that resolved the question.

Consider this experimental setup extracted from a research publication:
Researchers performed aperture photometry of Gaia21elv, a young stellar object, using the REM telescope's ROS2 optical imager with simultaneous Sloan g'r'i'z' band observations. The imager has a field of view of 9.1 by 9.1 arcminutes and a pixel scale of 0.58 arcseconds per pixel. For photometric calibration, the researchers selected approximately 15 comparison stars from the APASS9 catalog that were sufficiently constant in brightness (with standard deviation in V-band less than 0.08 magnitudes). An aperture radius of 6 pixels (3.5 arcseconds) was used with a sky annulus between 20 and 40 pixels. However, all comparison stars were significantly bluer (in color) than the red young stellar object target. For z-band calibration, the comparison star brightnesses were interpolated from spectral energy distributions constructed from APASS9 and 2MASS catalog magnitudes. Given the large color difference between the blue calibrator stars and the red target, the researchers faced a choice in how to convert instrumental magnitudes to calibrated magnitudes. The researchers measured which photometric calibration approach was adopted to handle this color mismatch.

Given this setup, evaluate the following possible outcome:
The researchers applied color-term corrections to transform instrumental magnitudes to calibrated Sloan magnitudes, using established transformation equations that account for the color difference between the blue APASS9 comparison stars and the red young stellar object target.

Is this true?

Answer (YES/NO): NO